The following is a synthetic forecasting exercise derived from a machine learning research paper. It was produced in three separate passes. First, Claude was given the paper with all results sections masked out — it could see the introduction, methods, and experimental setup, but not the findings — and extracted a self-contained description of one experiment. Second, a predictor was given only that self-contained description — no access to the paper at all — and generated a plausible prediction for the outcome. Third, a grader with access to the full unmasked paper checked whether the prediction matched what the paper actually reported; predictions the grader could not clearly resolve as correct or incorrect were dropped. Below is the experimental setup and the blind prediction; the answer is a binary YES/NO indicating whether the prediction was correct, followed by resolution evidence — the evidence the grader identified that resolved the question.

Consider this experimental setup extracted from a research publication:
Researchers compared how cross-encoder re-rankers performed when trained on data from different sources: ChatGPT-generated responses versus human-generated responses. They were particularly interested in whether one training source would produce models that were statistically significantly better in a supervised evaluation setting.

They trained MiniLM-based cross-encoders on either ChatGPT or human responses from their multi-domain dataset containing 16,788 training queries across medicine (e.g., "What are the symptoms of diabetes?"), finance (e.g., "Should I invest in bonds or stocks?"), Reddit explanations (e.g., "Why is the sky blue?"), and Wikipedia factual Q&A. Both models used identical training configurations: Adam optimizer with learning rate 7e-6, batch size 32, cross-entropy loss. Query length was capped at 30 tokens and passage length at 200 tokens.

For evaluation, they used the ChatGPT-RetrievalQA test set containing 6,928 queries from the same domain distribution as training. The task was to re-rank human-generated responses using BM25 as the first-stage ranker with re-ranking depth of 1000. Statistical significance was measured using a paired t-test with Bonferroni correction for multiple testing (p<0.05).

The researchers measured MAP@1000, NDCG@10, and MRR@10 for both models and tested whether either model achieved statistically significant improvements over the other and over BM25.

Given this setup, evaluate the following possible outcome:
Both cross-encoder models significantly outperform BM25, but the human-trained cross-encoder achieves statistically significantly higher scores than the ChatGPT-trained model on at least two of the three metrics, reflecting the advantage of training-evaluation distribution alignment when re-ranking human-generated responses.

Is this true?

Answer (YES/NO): YES